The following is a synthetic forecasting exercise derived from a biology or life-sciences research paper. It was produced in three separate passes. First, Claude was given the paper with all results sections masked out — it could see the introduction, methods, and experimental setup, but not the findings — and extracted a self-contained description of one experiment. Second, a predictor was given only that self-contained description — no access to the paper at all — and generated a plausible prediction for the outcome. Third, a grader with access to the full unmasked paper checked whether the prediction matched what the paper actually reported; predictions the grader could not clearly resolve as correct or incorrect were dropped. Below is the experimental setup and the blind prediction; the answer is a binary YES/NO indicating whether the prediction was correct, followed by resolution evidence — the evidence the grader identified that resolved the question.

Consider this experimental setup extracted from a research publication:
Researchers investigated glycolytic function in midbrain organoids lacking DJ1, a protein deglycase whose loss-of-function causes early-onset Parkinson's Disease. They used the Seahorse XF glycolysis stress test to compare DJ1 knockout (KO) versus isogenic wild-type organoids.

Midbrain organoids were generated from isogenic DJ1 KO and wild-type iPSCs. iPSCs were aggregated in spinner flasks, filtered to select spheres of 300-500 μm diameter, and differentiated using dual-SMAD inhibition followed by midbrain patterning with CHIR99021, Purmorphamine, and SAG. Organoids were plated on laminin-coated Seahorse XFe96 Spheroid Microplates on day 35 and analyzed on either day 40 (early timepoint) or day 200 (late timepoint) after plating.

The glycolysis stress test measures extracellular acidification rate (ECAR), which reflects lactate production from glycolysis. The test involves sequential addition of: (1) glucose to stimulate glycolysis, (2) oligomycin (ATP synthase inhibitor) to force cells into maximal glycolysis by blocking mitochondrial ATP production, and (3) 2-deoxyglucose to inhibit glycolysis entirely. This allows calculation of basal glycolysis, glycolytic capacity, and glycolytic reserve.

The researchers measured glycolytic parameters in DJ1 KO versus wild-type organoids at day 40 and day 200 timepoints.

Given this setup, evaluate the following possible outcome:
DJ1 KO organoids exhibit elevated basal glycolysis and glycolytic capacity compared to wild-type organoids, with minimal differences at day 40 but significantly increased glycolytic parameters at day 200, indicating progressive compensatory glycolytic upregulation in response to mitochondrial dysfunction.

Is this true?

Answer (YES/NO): NO